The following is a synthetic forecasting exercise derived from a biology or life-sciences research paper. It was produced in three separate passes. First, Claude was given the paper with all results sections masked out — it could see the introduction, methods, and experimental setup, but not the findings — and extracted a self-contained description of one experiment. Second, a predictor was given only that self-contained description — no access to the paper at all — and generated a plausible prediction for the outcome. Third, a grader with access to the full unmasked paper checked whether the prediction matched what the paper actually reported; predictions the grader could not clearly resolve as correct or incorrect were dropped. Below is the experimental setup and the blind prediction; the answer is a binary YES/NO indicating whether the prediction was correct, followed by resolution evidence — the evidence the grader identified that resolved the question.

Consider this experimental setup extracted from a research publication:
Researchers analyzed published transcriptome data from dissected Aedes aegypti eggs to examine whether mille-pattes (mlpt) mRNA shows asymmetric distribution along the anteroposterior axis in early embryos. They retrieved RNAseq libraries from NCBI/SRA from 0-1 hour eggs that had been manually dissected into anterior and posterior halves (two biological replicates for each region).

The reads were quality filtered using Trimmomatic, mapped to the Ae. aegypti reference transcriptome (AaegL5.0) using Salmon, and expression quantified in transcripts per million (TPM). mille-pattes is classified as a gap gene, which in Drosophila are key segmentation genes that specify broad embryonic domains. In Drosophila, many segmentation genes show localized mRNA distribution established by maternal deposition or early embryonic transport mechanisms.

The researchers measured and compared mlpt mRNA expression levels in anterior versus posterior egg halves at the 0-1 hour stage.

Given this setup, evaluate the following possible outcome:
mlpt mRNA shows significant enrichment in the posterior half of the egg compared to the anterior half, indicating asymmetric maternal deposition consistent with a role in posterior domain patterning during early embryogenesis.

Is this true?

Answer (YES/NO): NO